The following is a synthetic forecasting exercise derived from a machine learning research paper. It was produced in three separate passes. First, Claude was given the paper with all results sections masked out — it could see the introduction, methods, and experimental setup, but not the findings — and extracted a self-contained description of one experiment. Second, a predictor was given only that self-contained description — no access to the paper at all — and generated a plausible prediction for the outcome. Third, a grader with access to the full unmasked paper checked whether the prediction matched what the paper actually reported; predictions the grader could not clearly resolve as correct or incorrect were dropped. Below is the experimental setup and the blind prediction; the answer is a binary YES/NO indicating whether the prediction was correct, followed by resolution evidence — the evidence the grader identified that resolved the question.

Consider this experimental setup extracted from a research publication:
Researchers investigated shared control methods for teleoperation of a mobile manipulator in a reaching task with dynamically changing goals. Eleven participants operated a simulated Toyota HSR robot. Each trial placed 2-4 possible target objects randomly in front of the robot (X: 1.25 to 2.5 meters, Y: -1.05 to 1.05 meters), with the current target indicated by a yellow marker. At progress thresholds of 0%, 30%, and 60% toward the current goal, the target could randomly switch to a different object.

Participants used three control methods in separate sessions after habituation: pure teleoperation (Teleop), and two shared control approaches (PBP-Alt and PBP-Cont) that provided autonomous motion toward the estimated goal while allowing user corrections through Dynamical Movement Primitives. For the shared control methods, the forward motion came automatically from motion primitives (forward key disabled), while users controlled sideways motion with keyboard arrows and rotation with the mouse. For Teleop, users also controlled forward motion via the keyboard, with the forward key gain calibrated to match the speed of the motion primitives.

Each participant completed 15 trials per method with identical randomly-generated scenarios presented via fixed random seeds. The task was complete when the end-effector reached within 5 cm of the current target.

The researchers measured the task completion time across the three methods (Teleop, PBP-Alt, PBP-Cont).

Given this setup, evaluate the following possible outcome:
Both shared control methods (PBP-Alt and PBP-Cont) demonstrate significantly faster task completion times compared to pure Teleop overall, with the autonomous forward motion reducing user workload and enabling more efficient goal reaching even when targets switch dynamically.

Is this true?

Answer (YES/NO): NO